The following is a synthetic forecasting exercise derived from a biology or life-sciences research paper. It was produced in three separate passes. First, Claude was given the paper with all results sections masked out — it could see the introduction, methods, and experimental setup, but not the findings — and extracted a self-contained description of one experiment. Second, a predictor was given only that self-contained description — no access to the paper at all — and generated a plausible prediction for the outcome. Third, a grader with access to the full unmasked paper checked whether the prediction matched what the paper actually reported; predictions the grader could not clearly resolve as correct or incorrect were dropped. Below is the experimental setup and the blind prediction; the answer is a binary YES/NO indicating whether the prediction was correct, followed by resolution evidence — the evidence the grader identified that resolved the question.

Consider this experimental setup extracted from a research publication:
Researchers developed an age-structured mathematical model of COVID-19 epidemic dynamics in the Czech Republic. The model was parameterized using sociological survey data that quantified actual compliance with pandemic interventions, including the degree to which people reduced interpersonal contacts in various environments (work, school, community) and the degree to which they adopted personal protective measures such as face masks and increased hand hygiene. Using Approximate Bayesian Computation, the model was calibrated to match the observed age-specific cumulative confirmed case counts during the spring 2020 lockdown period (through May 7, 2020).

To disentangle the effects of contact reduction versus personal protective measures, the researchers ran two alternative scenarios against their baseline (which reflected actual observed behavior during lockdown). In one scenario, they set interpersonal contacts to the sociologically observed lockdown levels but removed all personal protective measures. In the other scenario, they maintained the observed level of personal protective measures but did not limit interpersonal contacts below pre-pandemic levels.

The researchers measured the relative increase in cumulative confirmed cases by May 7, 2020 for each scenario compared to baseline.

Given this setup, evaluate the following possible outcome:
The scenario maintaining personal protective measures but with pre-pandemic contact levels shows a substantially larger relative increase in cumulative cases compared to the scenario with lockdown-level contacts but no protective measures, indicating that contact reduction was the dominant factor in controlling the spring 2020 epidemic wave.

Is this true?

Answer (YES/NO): NO